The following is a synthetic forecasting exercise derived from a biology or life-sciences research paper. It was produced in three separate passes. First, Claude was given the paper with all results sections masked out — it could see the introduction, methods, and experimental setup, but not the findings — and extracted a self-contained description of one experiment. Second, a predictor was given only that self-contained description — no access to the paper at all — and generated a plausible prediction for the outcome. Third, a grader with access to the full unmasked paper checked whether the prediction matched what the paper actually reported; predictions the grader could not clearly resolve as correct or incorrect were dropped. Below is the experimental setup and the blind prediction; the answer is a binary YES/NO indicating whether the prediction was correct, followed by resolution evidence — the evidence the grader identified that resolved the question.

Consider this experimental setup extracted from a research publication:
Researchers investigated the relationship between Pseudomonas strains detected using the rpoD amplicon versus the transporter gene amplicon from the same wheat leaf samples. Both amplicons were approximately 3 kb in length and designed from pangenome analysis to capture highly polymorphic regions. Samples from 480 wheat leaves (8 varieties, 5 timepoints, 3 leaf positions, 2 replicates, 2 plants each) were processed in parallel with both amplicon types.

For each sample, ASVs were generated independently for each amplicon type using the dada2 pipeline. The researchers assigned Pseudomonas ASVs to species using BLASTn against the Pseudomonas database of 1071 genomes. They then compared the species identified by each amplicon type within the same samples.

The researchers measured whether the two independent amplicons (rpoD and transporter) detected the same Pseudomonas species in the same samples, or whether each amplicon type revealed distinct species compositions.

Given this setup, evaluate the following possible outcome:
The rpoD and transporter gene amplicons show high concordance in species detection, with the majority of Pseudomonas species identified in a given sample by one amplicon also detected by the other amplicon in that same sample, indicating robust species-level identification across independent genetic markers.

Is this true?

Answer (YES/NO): YES